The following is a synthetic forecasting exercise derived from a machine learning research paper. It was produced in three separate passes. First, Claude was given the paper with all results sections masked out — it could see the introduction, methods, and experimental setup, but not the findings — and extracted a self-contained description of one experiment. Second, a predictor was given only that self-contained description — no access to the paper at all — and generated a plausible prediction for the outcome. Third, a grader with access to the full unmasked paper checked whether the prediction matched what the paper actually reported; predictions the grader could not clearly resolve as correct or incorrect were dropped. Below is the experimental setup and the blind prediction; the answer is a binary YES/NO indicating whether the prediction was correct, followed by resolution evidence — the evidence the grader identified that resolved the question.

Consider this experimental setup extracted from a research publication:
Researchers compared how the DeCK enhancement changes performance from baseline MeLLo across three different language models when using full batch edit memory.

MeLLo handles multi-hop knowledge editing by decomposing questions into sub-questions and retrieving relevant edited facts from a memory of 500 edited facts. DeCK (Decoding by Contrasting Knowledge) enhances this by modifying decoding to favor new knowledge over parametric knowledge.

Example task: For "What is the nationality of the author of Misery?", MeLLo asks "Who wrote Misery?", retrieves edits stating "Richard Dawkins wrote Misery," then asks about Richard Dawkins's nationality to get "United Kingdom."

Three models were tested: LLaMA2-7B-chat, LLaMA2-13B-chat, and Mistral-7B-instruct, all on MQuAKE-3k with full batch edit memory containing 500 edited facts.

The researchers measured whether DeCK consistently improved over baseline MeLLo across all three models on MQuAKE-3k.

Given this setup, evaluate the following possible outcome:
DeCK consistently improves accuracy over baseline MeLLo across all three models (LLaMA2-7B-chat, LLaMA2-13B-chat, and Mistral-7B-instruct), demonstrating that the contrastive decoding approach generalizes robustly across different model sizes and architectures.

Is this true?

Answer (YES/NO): NO